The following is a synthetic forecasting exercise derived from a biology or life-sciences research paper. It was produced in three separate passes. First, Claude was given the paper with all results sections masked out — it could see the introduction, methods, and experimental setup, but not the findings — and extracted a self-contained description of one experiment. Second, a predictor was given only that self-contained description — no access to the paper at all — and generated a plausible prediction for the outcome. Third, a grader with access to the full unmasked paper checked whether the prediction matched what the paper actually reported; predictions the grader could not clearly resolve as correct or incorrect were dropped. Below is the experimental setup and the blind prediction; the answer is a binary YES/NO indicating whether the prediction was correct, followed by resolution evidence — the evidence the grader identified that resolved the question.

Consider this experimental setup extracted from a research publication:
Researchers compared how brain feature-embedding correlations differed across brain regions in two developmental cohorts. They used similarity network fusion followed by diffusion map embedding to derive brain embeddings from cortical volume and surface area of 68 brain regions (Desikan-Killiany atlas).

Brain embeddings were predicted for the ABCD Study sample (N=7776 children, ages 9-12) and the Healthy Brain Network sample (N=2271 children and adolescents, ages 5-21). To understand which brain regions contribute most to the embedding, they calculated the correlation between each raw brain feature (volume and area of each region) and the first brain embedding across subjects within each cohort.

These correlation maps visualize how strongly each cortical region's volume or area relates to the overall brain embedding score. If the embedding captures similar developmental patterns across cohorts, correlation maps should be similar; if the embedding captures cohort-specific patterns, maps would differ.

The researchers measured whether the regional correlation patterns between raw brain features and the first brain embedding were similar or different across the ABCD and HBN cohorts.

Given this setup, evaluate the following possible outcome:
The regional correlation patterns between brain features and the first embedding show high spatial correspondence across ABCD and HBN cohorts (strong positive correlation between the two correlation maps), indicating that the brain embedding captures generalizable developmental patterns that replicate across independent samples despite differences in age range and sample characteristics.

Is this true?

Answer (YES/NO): YES